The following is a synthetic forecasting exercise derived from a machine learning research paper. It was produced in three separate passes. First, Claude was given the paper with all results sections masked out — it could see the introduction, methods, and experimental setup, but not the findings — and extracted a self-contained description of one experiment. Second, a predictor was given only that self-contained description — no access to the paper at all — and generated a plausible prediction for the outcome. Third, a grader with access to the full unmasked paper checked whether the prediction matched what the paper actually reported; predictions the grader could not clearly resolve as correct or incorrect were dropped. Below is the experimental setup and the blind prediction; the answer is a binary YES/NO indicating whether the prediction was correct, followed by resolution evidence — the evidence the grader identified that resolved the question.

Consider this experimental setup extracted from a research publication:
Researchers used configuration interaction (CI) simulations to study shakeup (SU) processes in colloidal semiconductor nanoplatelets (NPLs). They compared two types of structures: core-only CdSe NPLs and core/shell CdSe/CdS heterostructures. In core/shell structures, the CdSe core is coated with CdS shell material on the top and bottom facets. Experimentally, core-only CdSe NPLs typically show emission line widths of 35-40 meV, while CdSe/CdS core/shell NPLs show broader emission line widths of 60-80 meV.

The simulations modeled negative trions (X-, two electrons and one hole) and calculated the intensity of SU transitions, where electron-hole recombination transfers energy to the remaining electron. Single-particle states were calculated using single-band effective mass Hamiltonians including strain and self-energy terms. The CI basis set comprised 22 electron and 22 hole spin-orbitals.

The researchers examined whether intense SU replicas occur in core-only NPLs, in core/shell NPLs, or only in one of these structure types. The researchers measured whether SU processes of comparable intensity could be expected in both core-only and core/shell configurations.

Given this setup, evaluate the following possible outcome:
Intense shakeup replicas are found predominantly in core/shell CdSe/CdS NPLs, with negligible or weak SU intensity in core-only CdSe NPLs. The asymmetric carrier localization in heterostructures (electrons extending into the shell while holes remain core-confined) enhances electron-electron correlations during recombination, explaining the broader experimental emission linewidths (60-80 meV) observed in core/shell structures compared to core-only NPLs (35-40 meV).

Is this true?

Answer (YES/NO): NO